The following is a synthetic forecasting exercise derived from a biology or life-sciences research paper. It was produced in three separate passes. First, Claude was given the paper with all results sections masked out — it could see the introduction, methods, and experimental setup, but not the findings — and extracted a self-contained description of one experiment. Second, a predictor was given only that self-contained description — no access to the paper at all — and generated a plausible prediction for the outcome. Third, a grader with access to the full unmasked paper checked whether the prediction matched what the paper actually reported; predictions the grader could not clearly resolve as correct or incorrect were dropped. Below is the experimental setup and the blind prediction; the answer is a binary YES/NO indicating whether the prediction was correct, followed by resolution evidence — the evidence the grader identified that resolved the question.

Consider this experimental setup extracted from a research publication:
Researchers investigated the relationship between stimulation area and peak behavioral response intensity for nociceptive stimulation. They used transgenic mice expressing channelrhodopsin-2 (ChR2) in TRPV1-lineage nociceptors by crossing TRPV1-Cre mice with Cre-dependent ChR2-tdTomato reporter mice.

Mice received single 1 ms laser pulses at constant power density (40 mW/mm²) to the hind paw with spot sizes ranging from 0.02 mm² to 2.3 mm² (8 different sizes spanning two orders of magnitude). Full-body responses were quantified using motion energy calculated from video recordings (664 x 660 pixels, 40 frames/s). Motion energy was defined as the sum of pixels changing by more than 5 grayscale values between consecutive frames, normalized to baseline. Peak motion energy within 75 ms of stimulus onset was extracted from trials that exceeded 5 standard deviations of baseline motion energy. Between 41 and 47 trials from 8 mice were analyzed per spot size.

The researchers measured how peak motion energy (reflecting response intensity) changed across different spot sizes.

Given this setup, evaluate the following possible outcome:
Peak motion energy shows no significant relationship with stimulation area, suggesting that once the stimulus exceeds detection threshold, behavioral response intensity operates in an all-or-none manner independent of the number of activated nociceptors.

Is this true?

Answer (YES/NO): NO